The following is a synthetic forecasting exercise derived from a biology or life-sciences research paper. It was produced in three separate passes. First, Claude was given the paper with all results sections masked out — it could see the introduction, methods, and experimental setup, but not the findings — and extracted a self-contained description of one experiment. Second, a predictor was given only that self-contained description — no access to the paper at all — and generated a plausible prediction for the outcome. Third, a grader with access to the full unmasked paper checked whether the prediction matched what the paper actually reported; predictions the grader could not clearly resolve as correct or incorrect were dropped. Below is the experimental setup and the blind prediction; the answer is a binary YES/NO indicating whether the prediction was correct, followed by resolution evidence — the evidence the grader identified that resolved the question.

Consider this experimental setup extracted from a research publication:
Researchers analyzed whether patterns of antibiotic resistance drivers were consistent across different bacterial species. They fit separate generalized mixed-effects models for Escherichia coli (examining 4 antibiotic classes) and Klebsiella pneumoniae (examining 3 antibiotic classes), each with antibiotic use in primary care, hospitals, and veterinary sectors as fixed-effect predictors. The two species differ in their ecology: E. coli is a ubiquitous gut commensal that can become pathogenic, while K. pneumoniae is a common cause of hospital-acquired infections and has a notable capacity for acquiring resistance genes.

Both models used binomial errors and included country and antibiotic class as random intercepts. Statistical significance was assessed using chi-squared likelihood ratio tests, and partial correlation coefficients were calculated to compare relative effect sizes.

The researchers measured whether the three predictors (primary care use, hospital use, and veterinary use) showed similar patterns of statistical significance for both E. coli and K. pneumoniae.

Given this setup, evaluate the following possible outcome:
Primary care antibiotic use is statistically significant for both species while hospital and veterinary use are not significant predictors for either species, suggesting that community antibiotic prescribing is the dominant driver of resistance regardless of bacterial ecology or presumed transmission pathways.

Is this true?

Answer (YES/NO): NO